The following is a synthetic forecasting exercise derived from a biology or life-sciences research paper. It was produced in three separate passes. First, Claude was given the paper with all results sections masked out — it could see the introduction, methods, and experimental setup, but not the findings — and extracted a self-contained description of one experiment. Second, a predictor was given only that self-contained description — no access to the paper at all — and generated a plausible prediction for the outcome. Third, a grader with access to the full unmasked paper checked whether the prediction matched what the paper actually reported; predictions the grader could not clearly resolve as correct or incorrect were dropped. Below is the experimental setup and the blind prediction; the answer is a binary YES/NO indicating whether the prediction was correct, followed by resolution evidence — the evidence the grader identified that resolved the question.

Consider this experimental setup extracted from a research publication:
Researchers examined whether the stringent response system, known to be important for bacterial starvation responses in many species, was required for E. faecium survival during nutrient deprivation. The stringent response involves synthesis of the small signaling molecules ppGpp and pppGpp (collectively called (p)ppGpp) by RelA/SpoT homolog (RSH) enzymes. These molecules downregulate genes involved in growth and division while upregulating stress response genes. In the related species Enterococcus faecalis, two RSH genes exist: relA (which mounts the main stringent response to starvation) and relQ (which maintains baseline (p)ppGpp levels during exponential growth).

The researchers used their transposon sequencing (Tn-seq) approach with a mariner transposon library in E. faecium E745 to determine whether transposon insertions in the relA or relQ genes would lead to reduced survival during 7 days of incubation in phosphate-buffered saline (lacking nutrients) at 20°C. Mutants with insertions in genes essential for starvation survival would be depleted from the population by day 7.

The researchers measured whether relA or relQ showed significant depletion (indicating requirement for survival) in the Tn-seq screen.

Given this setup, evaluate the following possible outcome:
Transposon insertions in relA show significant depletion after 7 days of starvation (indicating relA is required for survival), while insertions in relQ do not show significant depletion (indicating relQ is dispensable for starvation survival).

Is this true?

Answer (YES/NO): NO